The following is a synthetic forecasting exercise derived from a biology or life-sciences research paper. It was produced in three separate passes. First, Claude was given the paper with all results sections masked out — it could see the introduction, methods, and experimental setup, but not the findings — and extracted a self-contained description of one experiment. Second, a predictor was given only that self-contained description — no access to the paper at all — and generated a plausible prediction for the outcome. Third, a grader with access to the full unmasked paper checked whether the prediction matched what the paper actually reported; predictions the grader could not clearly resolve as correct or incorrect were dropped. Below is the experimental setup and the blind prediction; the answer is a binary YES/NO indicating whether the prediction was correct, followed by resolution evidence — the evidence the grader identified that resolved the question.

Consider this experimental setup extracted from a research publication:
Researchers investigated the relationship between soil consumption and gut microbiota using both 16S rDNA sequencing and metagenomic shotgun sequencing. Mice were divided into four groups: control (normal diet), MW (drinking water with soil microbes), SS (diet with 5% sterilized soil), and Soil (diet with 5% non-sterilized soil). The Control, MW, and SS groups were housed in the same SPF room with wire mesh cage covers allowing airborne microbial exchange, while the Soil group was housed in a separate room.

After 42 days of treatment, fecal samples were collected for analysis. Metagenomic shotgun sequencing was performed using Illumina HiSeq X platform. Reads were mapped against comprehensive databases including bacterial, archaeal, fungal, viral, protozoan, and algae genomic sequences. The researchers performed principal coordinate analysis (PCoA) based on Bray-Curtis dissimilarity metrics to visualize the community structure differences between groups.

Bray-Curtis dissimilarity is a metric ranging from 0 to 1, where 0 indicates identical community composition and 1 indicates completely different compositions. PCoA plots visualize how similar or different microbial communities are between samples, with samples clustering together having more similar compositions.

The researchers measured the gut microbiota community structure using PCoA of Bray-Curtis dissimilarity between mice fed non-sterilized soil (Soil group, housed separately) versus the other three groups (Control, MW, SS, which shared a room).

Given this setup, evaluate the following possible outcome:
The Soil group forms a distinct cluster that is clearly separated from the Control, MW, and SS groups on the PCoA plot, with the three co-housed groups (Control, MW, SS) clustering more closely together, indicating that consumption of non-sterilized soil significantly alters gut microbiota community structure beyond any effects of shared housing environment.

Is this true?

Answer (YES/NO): NO